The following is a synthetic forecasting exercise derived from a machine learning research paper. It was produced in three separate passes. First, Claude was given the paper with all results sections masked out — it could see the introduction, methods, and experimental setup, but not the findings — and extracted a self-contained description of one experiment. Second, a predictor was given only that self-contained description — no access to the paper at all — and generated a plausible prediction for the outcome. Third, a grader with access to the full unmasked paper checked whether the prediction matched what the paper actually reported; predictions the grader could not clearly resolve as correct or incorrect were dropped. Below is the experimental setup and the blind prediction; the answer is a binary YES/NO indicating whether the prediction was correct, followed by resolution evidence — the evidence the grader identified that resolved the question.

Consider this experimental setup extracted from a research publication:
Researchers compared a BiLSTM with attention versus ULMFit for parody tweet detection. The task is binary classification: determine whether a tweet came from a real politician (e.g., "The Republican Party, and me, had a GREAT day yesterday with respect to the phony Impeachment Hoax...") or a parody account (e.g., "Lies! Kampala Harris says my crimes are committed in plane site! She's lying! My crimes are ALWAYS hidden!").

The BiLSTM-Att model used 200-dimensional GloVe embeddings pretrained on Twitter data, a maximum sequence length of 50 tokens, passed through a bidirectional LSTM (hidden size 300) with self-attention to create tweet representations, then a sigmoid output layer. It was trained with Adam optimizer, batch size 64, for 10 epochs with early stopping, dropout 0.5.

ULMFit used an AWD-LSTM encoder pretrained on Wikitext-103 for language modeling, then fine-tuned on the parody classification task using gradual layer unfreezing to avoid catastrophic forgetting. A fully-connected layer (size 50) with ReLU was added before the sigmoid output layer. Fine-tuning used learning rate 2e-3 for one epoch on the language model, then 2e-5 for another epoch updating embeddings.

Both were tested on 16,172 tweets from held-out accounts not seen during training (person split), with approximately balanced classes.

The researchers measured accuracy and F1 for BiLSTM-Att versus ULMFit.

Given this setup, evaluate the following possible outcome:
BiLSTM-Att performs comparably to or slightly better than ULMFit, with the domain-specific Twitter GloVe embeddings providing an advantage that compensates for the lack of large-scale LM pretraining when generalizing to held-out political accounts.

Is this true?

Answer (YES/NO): NO